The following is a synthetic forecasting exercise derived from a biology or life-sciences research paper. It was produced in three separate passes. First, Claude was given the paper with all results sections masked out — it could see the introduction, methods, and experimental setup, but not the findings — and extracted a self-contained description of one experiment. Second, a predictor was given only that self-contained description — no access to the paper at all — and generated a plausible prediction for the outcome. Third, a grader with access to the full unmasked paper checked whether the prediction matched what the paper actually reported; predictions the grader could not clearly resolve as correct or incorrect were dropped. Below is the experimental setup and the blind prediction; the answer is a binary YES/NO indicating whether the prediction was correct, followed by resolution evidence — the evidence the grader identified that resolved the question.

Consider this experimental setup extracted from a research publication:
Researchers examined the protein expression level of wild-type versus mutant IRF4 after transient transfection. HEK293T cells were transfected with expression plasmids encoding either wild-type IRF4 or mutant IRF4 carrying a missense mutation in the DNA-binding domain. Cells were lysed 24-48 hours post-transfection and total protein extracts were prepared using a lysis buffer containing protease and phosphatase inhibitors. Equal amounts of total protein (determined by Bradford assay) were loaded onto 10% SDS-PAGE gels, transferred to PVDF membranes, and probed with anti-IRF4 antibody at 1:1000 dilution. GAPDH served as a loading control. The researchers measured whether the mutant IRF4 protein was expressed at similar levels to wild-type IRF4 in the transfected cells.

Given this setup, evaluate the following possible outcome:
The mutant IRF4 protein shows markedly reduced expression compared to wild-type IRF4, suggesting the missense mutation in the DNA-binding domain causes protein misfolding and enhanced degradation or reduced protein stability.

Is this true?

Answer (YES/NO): NO